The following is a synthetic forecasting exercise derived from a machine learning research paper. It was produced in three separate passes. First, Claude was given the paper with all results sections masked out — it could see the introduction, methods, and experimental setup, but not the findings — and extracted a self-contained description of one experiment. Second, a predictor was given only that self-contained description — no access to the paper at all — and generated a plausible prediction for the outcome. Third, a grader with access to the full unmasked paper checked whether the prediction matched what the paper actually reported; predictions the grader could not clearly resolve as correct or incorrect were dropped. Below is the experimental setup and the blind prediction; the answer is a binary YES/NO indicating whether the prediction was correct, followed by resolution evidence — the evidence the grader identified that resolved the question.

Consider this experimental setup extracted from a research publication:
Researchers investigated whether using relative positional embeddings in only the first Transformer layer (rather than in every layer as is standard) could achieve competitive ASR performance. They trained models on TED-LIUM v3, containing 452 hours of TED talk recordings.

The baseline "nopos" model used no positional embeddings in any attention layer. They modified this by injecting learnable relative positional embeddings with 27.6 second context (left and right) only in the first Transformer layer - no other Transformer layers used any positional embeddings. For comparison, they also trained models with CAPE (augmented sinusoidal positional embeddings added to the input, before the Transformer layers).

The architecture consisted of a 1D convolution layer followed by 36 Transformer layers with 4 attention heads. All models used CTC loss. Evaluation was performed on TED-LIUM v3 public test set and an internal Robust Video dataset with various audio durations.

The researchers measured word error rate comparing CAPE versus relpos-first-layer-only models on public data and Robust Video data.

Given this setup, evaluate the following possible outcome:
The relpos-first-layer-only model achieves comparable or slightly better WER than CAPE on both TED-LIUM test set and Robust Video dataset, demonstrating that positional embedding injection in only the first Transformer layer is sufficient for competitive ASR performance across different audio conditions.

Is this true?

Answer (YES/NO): YES